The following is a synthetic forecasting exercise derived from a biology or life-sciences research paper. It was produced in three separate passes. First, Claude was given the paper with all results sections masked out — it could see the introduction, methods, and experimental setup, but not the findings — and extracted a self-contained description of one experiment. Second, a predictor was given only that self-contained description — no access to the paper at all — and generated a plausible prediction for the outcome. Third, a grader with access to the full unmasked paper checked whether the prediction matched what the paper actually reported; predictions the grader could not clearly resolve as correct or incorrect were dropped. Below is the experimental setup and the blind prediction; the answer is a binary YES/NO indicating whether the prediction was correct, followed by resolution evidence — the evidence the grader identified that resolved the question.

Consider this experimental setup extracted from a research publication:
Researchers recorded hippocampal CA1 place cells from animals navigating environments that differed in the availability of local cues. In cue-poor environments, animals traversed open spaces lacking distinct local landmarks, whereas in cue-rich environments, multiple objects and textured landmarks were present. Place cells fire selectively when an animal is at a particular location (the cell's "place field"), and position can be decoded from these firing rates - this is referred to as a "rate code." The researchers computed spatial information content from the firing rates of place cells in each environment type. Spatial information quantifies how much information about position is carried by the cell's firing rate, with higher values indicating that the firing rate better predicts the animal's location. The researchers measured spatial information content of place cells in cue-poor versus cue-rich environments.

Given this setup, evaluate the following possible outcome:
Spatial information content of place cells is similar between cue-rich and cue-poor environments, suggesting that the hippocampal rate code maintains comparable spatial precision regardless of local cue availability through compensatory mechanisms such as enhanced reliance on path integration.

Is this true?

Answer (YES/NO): NO